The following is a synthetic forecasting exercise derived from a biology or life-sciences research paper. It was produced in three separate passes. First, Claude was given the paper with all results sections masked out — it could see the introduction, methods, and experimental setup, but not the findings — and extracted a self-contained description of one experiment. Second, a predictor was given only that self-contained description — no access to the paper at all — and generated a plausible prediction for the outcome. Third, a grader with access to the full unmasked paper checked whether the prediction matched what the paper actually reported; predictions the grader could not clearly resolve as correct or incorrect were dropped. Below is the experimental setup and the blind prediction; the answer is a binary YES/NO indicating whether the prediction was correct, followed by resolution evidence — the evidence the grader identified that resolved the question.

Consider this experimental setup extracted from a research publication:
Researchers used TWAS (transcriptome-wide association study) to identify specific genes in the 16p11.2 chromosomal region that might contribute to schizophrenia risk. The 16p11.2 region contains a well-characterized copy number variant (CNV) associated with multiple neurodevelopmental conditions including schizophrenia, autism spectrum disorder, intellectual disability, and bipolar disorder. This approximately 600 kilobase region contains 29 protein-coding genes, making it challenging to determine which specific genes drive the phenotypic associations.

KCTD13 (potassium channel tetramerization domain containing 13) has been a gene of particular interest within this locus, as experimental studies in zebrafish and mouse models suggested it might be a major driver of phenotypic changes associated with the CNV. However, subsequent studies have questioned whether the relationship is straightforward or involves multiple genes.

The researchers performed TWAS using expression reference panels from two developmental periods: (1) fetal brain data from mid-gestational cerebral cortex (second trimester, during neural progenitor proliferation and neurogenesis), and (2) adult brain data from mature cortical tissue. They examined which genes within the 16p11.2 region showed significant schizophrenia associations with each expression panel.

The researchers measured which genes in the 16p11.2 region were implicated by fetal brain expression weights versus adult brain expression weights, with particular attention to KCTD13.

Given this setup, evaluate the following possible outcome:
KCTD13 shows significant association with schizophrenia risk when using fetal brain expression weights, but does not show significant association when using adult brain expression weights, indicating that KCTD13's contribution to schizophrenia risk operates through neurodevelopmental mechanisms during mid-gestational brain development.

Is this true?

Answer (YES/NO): YES